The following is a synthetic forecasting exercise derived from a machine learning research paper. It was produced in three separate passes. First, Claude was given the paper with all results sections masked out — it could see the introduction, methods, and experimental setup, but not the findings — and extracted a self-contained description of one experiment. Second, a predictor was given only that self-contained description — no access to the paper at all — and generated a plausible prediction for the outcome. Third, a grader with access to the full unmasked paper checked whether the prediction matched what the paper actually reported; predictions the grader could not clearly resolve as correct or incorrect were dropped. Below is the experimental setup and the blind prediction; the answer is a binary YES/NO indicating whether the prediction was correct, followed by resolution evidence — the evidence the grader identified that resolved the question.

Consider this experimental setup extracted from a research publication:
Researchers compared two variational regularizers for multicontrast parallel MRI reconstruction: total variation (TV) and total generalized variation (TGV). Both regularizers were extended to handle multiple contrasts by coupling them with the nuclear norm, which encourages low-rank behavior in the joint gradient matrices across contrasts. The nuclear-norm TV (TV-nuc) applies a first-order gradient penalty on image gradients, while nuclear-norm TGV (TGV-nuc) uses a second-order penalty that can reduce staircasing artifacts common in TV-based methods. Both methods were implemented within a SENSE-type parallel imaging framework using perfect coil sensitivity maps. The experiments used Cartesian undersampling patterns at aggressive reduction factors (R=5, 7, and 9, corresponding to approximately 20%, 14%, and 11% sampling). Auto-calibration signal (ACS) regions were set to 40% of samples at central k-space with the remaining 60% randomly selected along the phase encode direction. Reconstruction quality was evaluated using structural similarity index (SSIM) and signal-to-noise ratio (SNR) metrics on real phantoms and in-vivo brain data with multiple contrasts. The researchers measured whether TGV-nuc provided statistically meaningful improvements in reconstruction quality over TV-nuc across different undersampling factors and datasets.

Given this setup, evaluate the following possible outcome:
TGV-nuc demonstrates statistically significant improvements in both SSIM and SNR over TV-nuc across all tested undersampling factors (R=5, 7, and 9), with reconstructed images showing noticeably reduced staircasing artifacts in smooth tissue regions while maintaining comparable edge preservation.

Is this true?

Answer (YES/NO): NO